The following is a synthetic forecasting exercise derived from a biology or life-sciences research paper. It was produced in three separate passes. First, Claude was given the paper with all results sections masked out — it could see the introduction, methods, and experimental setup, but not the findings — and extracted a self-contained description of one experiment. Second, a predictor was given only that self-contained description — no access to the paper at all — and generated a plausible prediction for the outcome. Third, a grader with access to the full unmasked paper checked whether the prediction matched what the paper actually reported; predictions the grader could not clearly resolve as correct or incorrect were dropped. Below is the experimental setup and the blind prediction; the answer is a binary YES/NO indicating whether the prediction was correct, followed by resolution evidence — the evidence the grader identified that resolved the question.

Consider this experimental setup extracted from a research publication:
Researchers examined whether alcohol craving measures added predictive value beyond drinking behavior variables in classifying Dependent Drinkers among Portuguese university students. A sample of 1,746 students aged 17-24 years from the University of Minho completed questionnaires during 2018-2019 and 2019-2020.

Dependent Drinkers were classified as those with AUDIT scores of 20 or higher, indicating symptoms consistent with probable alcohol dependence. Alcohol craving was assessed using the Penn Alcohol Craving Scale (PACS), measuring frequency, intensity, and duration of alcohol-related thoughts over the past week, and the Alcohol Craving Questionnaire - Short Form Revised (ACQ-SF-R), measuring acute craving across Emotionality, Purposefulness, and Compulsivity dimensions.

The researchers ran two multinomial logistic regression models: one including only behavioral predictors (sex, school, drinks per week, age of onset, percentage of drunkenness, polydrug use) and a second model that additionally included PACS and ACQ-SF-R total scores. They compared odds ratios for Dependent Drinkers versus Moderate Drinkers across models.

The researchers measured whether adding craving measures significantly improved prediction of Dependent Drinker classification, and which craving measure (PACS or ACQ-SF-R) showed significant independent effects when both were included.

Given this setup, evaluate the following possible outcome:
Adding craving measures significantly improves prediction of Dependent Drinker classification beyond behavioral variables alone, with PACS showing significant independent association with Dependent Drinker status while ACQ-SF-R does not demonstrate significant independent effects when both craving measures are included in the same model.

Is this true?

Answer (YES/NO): NO